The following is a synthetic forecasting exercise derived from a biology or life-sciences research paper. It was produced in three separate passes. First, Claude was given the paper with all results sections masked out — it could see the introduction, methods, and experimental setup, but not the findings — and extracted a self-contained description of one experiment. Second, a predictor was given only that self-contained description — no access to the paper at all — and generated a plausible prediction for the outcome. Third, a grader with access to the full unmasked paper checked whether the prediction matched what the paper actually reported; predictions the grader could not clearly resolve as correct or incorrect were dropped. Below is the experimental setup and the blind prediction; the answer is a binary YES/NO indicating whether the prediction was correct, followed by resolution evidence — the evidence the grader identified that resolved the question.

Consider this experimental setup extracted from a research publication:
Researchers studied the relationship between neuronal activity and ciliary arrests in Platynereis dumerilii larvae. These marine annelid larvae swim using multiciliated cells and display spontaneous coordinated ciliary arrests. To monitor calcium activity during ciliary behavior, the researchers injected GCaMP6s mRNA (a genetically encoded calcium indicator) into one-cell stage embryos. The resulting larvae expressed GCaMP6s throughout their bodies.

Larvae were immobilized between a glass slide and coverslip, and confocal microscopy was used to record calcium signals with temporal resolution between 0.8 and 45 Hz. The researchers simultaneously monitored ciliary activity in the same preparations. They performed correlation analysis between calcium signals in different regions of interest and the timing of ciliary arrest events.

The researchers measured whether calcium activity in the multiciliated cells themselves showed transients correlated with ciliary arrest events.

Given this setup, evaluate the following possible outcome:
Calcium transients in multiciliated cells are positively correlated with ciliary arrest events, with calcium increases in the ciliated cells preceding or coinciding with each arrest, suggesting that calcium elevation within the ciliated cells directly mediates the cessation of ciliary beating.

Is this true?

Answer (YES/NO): YES